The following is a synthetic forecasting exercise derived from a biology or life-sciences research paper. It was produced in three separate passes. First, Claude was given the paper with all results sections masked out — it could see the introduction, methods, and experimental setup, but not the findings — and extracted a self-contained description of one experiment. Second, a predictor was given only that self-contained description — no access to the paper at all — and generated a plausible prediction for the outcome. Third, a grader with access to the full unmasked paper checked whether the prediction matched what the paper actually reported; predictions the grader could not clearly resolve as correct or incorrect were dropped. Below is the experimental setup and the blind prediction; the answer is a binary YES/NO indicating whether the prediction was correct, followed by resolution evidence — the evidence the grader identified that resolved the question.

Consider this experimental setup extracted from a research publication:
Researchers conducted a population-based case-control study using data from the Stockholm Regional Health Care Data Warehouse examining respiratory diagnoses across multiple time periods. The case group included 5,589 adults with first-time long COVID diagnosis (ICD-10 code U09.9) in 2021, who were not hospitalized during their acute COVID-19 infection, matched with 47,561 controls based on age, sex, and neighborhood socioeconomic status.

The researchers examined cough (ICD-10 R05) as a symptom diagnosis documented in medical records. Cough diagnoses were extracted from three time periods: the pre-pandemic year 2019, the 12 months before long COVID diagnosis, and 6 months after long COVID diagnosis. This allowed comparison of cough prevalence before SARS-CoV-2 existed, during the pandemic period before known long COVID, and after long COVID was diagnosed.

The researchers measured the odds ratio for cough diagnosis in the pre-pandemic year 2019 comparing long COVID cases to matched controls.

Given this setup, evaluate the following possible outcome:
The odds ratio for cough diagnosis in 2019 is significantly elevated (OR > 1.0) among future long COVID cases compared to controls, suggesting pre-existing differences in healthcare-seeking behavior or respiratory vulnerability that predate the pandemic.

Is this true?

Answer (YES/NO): YES